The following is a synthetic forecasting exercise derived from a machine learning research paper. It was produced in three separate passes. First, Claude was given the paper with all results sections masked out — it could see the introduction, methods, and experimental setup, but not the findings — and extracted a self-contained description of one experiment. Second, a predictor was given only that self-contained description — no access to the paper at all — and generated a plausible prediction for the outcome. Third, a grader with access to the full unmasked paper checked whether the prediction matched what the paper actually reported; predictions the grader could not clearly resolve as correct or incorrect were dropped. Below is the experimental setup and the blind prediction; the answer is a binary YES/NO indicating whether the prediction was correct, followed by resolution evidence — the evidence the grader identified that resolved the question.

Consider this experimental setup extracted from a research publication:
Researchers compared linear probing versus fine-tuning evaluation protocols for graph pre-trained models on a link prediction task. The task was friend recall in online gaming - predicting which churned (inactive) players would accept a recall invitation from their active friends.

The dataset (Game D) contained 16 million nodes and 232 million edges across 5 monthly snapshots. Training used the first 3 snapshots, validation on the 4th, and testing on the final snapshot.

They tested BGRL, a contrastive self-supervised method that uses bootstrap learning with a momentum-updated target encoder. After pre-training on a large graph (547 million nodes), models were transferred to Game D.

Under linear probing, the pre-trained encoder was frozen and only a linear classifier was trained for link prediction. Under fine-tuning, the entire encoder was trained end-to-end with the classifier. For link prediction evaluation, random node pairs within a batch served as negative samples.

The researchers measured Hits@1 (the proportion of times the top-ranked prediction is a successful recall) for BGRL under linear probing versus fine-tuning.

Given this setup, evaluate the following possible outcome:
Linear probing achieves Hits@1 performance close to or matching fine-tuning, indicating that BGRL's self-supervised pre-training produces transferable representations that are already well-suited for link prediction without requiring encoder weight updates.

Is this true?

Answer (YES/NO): YES